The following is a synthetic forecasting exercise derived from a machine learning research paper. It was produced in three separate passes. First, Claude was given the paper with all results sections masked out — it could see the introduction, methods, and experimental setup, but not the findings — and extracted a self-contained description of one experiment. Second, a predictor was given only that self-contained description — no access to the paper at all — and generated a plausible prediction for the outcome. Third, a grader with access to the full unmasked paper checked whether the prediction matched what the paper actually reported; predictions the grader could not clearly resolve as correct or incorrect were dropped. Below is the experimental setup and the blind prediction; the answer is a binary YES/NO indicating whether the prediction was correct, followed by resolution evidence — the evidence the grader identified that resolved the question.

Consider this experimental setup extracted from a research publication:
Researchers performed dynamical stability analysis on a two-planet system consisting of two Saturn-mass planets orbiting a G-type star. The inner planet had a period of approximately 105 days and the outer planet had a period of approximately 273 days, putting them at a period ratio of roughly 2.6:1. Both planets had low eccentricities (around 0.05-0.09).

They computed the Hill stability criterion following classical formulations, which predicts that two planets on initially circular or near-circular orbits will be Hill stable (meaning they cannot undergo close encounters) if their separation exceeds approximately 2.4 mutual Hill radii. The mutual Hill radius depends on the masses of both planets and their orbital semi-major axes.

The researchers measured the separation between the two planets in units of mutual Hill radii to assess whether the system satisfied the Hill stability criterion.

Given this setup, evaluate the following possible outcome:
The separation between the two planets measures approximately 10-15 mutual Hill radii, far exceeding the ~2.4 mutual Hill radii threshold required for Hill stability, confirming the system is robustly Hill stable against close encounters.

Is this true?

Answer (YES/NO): NO